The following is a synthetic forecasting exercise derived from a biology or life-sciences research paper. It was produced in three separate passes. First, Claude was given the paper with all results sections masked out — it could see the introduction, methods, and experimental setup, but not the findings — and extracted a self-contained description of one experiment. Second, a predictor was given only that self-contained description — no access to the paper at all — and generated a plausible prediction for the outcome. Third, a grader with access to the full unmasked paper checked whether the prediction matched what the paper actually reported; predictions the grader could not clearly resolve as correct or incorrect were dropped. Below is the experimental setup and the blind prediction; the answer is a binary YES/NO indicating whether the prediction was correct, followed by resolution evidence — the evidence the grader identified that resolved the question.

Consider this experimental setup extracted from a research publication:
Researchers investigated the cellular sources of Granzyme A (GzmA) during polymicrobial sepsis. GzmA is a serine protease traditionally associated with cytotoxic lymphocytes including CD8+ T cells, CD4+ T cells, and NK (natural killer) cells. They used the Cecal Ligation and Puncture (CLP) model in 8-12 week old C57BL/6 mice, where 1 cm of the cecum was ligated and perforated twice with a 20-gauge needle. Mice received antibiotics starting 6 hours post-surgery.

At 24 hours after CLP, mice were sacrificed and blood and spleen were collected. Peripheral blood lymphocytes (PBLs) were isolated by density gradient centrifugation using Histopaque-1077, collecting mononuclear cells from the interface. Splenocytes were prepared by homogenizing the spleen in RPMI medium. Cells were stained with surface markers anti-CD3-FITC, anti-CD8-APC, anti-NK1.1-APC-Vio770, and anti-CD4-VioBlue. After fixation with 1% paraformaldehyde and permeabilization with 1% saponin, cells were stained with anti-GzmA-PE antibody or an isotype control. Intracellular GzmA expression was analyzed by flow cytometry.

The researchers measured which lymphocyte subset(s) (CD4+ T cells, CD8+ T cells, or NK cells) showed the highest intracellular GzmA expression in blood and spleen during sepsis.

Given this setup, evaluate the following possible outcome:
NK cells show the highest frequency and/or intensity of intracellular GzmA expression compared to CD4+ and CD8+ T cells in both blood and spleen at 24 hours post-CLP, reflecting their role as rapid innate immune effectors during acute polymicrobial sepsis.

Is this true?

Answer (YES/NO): YES